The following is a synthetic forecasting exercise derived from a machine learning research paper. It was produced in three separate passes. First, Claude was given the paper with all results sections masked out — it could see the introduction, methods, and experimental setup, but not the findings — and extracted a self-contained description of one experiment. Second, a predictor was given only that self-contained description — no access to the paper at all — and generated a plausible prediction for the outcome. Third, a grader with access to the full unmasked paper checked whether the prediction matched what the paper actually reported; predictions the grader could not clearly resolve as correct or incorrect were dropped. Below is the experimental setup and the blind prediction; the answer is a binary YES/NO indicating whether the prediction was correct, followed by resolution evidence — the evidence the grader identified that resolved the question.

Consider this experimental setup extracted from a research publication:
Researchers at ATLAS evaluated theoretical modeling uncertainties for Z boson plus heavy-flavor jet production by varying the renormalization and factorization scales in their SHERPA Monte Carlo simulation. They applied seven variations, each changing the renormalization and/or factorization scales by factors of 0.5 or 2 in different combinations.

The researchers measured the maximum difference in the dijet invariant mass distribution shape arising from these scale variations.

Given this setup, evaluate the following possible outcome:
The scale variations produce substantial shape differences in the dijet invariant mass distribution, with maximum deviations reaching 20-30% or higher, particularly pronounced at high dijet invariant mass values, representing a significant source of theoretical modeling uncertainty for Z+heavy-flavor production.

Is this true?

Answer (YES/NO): NO